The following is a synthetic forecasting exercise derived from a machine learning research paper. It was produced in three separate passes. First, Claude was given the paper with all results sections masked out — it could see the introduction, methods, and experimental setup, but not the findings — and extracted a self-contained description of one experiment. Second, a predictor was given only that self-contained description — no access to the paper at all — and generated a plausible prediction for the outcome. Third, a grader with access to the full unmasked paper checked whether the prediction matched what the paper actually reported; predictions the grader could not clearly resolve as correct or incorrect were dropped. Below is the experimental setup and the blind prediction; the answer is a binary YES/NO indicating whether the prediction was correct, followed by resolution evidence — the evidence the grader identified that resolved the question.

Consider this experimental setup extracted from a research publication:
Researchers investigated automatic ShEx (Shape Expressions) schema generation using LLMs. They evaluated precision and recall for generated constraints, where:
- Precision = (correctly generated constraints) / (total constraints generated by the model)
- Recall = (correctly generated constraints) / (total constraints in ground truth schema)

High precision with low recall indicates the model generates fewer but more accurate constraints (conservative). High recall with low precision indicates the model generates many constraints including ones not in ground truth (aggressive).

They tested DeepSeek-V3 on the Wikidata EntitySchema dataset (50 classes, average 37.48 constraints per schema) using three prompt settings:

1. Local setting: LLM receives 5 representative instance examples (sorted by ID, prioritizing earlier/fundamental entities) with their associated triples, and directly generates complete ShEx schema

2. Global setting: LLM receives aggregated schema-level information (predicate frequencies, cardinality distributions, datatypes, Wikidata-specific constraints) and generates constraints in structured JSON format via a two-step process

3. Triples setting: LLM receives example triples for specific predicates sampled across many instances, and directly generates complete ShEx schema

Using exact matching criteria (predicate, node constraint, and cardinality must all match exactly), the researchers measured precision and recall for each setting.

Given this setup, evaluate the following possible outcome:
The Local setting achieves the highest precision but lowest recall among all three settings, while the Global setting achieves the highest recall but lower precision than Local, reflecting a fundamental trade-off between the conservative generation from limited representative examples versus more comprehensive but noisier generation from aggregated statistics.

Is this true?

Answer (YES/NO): YES